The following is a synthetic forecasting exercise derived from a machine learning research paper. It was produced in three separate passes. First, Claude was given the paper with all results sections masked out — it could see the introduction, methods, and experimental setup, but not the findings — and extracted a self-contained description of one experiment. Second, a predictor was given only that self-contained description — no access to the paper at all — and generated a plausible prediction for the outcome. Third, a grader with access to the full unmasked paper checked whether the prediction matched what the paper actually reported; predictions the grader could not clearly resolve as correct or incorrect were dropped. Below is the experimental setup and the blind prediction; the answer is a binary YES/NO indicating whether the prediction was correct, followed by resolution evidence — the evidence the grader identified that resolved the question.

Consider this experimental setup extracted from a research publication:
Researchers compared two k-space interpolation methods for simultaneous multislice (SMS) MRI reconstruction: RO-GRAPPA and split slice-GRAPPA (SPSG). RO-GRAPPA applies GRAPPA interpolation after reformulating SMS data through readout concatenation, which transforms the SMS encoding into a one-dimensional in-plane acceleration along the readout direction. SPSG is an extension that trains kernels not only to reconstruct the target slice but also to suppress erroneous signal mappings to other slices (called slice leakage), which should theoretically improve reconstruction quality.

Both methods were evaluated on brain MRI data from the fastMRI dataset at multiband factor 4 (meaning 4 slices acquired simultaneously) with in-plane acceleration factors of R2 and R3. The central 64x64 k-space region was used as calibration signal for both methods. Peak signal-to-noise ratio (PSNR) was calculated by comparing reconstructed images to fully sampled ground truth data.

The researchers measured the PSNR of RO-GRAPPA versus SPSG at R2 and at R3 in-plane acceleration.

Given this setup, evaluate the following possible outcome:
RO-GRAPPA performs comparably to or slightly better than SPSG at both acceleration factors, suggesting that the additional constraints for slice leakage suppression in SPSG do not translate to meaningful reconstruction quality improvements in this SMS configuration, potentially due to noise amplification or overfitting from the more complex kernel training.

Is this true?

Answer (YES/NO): NO